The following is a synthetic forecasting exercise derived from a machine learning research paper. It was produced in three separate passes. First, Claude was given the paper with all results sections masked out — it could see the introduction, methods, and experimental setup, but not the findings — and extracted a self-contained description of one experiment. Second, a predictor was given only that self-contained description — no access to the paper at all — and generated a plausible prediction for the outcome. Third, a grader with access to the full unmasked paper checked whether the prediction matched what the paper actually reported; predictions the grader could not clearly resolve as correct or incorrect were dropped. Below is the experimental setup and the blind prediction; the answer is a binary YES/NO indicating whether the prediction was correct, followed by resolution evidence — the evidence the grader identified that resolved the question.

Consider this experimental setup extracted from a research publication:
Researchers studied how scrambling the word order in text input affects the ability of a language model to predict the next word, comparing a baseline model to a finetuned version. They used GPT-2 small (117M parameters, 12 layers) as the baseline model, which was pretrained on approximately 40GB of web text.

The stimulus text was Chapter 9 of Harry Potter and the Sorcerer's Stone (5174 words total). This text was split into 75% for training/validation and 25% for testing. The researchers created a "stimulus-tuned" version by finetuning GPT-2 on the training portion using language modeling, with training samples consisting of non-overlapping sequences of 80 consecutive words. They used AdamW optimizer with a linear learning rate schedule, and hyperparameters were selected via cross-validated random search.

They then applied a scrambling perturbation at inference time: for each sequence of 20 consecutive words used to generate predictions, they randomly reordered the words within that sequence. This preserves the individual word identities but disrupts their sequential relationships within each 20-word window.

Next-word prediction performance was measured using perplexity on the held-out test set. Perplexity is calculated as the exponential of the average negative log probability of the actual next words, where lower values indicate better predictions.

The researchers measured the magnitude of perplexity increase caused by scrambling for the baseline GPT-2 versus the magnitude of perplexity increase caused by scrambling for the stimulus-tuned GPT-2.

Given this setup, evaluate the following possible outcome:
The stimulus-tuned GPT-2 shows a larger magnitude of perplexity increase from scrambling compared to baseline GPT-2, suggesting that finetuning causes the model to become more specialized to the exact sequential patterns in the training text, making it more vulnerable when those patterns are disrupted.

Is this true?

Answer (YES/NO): NO